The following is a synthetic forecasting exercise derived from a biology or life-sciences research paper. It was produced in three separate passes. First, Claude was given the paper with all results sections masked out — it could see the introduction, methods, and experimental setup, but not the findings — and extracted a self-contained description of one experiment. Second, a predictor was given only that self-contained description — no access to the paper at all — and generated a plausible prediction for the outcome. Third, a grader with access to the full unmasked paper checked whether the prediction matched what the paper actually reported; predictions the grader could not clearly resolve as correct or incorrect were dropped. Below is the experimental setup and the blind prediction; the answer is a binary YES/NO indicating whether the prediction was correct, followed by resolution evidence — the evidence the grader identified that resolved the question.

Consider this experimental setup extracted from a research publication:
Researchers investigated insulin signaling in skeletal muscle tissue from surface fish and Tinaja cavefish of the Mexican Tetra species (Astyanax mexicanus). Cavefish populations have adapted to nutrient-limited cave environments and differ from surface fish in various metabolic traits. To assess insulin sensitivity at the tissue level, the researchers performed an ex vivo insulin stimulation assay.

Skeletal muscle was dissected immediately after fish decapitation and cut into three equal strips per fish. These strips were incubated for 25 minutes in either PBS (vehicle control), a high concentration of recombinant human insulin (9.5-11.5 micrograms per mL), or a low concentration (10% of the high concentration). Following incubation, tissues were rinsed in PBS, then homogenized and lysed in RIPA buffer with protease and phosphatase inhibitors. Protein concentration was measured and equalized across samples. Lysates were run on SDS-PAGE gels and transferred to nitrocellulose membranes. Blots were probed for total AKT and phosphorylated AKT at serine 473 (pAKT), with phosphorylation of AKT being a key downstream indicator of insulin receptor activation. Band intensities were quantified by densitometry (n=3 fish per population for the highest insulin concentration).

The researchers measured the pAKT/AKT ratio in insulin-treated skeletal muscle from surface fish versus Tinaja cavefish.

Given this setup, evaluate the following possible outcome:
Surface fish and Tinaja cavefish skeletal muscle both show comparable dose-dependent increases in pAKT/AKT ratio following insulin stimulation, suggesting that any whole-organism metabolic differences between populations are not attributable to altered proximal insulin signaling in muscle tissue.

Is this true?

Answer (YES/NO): NO